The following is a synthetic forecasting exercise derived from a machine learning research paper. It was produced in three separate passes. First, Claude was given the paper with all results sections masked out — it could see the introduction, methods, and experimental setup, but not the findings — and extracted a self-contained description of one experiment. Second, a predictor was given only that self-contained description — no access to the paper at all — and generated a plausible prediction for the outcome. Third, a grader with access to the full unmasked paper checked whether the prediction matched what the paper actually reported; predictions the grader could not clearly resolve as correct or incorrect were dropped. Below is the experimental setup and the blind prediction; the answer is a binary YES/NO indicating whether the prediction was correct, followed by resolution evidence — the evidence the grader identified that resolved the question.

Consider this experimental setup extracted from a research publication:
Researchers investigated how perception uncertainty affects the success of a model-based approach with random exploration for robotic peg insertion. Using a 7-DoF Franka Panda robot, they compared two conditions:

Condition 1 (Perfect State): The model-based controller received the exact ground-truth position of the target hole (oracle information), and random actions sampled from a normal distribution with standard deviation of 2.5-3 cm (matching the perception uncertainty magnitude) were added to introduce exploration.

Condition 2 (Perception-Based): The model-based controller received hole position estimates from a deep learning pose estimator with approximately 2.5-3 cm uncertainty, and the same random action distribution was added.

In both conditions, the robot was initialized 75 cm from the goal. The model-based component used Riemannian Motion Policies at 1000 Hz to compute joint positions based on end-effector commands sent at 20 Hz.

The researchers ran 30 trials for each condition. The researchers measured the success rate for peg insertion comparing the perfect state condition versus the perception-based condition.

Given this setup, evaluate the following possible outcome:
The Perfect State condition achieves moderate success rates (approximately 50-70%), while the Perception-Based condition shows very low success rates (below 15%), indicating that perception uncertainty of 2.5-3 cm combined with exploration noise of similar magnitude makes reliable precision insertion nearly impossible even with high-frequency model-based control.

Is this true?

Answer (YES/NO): NO